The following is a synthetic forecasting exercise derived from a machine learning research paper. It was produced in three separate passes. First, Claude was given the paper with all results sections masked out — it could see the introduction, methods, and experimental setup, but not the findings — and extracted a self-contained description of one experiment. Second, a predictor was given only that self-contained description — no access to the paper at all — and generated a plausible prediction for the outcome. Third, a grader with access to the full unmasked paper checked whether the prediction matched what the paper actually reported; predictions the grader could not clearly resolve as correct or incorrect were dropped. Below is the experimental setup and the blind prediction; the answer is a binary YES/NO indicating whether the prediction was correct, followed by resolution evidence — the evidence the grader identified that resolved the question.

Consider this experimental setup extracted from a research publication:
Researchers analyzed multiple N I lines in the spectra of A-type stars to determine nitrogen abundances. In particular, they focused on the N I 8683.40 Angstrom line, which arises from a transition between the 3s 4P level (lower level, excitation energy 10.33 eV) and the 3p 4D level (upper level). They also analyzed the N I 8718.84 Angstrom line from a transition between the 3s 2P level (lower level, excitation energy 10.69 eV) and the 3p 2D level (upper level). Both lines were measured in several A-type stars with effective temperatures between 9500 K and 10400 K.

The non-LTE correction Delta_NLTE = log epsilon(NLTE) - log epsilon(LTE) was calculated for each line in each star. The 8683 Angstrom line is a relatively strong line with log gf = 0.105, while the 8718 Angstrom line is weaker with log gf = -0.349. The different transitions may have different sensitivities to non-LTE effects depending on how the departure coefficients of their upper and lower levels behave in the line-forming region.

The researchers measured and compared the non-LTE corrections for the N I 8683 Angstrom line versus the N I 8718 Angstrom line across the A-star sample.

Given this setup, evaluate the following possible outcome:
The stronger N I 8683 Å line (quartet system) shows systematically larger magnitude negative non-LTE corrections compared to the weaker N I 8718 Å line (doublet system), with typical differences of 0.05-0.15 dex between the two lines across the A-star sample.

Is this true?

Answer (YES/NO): NO